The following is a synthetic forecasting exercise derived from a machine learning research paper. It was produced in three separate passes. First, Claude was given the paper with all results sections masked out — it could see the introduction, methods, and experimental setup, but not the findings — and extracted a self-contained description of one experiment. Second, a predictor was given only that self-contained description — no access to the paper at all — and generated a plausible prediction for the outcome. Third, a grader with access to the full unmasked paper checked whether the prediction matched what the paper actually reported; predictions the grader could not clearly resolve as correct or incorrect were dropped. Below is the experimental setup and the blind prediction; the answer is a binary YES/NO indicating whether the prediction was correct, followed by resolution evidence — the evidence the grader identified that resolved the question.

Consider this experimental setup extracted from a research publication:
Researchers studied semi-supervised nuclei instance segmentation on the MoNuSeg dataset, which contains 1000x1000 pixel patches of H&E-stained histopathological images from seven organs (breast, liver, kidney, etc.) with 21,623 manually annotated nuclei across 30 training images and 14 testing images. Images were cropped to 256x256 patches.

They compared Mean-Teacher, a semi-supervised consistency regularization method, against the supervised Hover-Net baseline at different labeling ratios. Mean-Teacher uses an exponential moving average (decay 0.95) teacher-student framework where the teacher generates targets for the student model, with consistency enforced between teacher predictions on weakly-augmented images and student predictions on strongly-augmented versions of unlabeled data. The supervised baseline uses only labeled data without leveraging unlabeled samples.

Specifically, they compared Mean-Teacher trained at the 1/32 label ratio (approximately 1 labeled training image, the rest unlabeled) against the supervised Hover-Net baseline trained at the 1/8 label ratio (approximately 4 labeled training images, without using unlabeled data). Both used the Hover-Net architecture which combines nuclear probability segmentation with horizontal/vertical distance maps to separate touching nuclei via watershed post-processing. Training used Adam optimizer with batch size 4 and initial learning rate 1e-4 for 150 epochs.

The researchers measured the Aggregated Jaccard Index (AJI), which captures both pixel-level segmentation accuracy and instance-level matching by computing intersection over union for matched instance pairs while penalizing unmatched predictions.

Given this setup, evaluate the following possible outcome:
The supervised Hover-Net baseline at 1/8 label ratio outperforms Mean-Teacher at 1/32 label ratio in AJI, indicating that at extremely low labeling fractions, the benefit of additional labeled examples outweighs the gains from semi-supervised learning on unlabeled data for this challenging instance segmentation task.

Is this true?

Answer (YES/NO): NO